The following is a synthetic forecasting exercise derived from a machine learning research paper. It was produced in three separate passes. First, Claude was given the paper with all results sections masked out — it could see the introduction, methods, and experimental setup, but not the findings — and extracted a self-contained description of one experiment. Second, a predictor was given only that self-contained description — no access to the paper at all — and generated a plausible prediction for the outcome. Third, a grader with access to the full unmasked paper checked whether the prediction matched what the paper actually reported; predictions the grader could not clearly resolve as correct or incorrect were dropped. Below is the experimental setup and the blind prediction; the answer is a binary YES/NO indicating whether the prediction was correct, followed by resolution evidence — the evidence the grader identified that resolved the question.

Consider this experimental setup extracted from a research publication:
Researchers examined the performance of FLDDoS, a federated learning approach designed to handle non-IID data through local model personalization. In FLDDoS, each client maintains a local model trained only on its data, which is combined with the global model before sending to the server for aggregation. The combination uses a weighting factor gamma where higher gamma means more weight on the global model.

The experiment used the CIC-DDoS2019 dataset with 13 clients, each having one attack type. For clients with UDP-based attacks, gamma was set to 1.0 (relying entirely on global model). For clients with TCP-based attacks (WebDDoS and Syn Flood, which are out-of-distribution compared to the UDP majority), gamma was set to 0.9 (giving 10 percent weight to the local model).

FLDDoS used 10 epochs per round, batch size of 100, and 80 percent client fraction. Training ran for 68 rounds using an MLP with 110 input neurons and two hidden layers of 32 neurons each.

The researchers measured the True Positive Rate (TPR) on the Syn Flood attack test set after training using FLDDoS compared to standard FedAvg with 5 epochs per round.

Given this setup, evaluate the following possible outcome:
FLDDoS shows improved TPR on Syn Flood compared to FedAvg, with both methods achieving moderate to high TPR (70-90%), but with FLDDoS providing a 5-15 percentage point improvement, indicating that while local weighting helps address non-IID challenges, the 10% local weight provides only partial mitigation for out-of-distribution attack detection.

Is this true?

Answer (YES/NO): NO